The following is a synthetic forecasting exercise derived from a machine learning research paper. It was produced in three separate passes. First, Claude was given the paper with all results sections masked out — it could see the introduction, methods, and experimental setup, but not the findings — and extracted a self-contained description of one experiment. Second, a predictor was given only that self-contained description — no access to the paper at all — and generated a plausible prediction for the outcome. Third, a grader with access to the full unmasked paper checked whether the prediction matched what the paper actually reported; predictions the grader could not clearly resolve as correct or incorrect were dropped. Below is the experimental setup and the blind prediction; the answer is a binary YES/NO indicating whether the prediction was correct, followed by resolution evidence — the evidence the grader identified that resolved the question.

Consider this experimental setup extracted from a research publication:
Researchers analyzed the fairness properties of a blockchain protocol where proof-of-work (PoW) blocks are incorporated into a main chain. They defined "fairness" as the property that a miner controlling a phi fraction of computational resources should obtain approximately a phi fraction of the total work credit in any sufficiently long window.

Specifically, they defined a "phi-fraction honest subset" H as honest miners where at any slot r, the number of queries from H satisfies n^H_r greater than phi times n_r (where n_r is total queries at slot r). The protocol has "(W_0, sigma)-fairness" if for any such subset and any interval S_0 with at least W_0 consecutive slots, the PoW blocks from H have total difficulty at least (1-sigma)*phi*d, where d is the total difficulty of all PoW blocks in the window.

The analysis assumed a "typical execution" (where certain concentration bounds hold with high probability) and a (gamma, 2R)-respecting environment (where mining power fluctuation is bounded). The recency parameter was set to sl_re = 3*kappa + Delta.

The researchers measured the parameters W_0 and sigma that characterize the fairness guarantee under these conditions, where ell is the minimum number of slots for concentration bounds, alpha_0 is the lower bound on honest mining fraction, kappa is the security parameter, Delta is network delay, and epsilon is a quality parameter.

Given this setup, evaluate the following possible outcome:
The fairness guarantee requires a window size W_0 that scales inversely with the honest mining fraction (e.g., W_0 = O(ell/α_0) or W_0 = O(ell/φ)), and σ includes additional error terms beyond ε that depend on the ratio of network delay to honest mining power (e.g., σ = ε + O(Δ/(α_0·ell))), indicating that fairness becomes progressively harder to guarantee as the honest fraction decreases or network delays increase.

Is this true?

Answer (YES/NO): NO